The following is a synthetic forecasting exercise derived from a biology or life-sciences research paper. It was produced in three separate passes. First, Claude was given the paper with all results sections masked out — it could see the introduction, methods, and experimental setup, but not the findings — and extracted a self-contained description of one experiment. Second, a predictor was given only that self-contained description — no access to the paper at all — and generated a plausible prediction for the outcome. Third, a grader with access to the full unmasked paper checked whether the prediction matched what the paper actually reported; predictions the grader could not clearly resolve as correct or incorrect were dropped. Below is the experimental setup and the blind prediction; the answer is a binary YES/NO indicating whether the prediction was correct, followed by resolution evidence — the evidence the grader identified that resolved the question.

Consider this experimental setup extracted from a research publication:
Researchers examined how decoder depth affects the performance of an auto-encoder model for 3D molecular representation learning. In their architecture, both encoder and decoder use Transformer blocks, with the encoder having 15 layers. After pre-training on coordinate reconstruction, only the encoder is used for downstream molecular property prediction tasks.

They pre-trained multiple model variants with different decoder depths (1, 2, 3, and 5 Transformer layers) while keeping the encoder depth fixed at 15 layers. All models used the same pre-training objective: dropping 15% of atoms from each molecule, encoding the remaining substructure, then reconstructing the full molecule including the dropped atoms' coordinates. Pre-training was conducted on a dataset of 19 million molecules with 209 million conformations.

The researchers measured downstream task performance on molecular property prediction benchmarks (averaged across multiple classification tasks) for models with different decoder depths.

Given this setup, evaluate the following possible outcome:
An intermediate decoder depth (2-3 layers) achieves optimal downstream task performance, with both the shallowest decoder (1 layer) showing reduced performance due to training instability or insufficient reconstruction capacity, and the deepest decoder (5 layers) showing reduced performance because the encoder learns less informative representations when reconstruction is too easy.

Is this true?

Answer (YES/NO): NO